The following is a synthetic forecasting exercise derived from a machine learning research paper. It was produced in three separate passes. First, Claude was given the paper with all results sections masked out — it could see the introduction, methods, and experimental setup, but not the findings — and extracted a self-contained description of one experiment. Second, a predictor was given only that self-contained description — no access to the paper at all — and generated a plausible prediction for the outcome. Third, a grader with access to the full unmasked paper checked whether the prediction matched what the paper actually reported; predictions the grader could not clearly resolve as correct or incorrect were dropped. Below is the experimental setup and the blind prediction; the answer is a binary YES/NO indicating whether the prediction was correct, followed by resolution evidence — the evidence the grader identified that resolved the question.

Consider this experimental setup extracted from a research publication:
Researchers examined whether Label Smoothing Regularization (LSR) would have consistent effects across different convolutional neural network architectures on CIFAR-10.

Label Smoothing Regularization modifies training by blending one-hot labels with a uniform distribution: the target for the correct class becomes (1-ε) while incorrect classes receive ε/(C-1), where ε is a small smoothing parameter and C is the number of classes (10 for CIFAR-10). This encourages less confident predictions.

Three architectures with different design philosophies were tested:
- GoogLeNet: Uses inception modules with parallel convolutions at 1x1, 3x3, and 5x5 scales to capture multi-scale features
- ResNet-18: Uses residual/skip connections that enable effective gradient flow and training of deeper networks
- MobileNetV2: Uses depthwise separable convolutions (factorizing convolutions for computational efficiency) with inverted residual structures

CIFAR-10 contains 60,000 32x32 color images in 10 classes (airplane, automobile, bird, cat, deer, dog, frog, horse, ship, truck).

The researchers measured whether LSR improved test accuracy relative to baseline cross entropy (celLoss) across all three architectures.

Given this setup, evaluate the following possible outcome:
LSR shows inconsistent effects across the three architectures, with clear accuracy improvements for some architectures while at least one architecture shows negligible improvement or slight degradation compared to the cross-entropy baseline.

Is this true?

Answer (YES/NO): NO